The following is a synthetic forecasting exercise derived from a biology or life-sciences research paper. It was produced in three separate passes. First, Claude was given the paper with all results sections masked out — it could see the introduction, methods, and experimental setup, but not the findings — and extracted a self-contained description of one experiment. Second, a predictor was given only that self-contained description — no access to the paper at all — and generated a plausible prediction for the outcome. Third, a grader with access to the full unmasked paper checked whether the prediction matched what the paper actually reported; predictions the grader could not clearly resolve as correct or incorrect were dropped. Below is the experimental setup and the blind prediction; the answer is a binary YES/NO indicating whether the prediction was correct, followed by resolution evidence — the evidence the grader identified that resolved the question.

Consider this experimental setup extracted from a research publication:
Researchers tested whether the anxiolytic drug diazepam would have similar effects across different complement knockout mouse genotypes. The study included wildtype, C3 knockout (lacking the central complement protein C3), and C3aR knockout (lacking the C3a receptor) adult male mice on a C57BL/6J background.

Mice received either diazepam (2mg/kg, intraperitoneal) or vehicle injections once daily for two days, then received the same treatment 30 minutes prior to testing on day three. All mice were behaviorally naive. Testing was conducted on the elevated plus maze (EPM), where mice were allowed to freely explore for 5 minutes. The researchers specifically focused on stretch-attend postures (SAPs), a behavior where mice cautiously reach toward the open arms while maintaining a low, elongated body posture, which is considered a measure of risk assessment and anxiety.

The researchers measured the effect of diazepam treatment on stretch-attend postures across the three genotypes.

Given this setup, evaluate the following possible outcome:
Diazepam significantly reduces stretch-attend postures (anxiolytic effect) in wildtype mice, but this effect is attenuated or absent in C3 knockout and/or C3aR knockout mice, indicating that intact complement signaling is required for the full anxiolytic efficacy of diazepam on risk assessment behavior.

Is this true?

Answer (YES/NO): YES